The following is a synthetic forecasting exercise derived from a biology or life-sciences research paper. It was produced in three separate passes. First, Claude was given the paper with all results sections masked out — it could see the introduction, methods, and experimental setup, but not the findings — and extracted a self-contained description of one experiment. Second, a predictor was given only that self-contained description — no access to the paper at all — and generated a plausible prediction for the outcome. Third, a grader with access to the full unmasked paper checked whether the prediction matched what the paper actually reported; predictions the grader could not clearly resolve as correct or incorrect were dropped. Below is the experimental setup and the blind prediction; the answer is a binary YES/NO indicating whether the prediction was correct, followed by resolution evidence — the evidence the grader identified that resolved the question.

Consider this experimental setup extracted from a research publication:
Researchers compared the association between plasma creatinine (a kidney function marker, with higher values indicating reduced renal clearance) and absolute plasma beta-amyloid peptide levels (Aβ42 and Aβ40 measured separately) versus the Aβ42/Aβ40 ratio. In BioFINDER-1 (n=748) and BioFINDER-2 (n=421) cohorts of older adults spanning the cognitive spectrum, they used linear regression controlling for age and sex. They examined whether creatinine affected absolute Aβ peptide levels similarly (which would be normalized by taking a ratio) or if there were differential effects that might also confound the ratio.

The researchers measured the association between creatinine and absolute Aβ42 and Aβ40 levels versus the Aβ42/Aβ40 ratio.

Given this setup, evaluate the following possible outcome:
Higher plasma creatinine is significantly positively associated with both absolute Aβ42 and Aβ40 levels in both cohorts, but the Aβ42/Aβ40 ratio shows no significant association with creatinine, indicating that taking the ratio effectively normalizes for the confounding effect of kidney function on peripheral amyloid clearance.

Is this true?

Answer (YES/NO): YES